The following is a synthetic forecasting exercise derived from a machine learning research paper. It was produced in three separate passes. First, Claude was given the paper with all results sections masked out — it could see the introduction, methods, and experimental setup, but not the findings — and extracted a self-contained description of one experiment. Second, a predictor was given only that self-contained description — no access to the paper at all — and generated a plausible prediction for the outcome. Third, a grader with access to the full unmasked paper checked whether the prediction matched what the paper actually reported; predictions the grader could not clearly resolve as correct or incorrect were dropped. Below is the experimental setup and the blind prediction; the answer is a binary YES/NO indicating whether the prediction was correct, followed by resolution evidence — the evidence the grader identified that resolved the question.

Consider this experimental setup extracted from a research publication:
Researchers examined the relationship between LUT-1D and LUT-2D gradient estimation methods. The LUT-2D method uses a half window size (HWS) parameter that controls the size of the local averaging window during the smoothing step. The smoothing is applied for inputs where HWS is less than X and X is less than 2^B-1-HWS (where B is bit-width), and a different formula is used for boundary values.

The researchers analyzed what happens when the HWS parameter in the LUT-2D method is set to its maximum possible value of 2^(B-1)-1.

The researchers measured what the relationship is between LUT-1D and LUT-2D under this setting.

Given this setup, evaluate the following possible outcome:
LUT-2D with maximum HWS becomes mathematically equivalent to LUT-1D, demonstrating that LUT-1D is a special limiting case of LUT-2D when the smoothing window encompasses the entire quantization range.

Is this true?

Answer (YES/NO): YES